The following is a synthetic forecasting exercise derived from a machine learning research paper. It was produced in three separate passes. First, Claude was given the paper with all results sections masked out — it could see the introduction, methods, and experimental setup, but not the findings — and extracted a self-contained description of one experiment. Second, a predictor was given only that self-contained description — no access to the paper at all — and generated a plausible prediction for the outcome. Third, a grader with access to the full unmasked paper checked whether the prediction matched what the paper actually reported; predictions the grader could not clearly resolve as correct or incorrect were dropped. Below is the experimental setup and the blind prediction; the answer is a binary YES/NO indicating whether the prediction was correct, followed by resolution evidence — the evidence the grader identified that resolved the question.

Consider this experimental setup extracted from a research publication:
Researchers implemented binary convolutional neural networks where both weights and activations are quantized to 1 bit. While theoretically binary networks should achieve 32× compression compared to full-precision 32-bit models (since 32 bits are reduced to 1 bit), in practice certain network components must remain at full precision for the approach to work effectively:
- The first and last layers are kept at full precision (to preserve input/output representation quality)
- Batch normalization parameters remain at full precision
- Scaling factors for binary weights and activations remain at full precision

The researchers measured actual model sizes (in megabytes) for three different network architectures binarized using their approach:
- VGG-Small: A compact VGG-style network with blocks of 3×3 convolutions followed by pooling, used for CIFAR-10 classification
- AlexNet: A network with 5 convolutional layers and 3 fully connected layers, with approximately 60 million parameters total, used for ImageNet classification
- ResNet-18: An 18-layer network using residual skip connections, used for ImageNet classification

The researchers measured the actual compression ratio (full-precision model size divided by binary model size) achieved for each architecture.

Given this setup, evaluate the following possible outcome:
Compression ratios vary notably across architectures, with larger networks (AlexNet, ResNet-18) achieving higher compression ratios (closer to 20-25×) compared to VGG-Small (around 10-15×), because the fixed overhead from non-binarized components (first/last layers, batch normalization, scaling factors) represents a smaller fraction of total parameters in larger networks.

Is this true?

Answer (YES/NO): NO